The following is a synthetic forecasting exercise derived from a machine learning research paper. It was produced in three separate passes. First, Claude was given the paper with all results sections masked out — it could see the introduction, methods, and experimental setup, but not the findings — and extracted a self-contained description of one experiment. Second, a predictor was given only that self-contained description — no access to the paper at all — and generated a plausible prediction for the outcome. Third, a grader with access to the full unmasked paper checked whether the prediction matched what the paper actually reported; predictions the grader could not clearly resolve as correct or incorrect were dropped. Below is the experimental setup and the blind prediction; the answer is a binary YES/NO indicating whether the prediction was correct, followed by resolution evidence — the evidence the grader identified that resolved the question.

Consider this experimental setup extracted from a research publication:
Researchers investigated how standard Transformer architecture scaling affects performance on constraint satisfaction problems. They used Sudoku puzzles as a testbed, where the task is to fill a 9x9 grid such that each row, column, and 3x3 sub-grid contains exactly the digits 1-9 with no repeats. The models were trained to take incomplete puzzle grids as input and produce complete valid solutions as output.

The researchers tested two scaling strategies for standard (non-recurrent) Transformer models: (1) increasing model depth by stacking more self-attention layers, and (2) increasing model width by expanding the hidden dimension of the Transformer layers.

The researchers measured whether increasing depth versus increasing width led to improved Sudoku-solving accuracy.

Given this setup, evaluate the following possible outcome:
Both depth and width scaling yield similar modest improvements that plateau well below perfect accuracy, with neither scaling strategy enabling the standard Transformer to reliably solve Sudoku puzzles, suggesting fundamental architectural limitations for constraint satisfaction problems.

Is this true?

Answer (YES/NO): NO